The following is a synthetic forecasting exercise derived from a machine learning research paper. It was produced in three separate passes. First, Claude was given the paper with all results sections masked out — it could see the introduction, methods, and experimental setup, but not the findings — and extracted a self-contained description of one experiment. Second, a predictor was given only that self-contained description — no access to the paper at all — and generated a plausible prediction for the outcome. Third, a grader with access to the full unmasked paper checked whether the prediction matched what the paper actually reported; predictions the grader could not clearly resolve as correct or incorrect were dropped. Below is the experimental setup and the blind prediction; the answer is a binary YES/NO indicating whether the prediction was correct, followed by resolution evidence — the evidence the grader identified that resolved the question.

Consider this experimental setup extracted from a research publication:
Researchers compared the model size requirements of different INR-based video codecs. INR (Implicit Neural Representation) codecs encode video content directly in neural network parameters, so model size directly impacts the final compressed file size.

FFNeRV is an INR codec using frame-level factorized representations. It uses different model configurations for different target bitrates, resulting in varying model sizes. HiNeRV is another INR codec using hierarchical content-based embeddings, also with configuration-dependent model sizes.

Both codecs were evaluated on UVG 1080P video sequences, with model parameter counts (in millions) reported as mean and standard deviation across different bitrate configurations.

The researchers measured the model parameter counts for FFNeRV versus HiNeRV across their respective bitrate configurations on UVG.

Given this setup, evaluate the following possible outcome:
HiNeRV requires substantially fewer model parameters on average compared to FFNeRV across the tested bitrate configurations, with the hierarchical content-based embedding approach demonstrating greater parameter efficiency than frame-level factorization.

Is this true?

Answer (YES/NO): NO